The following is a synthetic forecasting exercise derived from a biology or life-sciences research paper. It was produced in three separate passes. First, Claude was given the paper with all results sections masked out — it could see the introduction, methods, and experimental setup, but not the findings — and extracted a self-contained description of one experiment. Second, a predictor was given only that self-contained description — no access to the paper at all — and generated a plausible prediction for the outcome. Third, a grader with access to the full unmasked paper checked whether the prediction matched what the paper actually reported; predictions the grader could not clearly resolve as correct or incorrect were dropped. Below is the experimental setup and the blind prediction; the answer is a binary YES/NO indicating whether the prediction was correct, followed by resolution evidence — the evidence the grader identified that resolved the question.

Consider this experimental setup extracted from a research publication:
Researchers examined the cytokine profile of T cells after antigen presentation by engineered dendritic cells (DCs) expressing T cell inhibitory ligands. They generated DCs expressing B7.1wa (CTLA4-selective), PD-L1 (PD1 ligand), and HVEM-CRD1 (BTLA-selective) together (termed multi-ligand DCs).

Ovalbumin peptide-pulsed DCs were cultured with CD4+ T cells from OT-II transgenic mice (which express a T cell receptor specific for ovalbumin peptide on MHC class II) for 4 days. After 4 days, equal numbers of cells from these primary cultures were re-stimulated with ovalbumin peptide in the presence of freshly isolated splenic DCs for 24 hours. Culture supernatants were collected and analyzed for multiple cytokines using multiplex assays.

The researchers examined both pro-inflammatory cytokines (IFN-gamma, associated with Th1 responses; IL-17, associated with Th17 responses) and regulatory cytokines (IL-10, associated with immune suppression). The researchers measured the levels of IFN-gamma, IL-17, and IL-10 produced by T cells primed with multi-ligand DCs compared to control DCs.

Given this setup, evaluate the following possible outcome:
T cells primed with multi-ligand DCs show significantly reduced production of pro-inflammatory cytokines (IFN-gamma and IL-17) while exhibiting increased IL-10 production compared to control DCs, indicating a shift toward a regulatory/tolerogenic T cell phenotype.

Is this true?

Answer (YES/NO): YES